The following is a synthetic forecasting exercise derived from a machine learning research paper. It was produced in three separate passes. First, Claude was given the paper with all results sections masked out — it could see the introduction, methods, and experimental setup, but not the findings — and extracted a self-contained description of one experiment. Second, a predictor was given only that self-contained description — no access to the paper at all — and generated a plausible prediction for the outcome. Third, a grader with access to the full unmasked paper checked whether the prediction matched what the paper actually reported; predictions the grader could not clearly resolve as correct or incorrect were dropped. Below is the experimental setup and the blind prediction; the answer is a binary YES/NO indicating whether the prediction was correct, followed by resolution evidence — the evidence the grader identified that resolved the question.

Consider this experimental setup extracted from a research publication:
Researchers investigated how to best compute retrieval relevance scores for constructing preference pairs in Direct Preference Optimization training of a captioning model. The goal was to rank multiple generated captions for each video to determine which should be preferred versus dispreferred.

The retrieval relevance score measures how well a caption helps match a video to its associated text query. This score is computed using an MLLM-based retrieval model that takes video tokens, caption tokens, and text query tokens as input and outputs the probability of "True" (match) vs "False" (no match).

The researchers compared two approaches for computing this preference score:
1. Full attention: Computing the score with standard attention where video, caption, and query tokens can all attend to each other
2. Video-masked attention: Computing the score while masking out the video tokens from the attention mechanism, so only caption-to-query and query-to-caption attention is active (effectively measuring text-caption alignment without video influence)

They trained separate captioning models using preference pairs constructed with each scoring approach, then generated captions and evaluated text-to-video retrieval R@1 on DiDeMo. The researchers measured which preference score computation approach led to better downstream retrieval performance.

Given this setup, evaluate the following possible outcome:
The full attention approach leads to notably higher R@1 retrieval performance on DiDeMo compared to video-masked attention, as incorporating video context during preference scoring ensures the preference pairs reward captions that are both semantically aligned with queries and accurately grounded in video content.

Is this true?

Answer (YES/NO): NO